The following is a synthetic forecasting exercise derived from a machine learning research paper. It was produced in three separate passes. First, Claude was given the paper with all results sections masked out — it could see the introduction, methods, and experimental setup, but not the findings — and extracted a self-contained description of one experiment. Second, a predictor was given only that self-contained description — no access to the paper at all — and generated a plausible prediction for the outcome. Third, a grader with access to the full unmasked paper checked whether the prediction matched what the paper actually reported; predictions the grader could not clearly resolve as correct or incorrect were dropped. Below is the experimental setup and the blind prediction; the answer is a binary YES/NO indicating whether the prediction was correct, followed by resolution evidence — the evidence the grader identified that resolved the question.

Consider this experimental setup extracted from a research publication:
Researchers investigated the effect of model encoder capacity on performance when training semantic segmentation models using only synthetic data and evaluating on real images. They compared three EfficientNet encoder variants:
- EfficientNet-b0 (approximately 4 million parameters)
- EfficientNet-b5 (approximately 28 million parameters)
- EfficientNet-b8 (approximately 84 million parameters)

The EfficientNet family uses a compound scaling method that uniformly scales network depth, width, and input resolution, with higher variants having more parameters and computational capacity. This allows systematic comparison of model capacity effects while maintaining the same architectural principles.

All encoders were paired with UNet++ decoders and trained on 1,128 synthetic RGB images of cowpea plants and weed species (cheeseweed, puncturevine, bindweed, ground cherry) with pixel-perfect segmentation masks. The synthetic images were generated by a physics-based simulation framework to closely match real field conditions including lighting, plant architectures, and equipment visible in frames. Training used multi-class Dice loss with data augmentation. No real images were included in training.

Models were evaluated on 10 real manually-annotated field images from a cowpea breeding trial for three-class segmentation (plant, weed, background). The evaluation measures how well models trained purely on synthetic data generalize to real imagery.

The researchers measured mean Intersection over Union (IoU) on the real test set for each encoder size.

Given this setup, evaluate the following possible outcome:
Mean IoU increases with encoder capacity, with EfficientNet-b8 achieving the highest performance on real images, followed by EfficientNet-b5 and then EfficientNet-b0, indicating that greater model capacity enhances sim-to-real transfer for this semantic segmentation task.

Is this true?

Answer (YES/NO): YES